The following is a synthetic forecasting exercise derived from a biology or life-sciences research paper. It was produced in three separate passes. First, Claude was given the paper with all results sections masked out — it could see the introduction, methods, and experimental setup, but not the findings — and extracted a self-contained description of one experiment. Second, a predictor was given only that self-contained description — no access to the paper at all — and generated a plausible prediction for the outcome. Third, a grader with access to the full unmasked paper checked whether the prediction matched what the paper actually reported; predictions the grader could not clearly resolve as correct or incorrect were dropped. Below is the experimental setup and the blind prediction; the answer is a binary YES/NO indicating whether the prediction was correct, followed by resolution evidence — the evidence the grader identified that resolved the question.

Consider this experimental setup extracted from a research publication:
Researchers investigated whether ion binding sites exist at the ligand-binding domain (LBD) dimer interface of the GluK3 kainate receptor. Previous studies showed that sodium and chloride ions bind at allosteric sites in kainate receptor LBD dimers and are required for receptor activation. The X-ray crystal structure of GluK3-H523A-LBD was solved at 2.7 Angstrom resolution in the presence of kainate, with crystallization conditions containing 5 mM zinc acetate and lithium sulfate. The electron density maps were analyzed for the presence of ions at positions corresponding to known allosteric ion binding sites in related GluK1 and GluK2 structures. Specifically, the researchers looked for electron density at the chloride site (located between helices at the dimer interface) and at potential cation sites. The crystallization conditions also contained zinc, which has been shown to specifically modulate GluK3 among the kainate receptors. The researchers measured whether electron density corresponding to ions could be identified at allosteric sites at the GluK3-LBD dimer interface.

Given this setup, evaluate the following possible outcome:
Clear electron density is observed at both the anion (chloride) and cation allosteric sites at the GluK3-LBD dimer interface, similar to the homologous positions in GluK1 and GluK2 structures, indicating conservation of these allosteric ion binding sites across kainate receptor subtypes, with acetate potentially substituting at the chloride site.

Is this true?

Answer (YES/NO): NO